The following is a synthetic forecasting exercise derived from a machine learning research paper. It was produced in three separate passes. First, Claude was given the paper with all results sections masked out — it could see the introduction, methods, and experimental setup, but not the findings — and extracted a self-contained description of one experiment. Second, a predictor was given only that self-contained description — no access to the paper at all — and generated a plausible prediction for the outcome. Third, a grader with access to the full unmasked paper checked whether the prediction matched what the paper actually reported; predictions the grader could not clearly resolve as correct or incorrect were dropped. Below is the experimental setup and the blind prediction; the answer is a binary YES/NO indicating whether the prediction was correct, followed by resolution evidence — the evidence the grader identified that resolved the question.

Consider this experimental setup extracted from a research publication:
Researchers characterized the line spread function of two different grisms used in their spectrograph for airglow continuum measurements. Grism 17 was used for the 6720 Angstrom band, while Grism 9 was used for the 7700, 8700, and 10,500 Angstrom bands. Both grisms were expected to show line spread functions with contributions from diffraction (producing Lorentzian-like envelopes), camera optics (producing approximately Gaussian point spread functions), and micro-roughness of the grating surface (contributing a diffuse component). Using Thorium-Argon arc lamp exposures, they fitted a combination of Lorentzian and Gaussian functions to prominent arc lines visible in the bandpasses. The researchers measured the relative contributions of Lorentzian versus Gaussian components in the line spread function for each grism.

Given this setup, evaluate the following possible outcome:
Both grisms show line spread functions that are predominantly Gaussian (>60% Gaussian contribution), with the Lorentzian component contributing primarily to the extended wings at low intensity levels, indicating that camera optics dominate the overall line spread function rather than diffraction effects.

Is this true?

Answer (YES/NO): NO